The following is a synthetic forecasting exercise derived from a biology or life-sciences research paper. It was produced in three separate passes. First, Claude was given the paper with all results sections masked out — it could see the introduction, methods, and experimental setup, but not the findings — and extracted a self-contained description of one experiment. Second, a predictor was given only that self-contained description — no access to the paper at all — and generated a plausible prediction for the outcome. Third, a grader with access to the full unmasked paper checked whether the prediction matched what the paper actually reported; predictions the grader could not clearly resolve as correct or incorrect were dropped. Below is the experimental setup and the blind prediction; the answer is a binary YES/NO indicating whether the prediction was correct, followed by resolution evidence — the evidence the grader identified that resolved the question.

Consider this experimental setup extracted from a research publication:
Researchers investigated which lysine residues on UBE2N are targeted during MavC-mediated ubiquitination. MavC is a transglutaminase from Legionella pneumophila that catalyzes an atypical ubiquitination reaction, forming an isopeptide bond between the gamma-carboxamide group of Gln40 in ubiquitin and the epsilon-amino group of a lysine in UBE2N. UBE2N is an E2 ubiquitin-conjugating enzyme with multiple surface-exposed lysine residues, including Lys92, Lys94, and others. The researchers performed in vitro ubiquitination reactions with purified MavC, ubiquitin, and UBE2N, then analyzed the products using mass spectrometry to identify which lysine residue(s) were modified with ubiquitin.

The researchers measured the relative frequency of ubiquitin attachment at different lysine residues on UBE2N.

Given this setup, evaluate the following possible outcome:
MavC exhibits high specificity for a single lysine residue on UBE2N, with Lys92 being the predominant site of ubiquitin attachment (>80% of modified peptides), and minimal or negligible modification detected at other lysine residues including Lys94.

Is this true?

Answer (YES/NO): NO